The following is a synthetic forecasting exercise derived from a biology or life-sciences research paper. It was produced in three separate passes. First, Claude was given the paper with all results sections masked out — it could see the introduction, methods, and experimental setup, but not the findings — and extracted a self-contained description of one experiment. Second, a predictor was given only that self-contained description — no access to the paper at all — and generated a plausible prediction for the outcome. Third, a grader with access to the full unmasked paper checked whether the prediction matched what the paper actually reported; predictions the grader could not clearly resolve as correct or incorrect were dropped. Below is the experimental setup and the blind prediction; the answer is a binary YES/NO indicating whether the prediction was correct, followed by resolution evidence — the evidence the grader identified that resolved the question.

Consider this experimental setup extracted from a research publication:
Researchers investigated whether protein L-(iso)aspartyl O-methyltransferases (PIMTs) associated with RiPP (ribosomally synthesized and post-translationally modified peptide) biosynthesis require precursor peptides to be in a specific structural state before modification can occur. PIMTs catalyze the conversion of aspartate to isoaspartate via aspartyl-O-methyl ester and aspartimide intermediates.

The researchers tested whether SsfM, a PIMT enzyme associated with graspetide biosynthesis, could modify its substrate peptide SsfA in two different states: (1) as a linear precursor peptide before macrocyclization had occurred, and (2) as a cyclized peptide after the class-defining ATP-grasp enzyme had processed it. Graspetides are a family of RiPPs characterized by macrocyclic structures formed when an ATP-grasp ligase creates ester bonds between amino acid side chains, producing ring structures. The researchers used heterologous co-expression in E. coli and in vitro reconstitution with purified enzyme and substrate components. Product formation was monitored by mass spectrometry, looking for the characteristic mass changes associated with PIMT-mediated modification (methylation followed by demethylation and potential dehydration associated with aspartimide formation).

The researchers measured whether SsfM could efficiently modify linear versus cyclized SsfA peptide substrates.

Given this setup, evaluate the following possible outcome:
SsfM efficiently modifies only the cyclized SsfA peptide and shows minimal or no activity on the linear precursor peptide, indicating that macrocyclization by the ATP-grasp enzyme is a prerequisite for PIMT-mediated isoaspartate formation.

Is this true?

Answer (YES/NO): YES